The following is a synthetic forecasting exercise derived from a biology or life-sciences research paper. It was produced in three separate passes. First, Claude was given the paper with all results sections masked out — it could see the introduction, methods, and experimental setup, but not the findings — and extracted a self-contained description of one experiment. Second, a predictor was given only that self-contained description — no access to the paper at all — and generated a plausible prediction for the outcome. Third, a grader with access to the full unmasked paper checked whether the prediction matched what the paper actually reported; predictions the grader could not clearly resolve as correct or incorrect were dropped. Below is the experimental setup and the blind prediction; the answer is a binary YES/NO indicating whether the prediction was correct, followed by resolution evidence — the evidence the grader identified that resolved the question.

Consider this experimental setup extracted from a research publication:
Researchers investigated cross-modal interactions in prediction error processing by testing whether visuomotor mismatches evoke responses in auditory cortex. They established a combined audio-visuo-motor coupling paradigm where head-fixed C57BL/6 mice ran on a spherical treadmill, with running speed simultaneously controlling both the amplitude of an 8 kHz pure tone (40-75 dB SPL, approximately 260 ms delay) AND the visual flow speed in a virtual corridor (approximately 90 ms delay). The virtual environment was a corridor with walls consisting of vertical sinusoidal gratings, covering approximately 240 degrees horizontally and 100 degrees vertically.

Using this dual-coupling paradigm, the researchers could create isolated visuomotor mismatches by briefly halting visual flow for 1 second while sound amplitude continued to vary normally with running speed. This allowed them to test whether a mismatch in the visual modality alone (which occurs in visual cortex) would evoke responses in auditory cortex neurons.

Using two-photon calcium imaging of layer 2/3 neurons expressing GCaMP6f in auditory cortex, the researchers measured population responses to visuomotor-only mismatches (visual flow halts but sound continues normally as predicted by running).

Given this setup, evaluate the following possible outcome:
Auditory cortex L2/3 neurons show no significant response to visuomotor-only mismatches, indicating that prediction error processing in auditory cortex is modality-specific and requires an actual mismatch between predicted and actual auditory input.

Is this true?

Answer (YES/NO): YES